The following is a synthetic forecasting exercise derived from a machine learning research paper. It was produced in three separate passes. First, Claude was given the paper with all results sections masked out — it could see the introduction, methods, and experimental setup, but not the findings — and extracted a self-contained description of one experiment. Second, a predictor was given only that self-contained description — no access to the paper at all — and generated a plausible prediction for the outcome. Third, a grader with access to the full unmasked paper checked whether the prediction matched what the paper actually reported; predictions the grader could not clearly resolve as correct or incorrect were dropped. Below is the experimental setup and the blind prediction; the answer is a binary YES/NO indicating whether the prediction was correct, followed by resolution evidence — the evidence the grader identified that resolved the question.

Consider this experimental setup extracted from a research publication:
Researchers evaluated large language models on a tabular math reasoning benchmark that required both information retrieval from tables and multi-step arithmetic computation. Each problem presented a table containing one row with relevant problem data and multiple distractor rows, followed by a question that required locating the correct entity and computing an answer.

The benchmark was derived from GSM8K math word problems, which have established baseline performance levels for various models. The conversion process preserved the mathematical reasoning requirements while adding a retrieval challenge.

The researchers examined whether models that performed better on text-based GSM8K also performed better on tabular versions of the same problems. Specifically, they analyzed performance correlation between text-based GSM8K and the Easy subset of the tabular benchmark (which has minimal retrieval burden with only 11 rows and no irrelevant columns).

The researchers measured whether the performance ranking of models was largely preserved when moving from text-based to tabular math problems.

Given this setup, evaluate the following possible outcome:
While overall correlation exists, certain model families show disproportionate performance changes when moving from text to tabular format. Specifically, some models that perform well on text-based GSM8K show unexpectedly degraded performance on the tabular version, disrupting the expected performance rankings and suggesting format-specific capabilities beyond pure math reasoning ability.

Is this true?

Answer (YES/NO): YES